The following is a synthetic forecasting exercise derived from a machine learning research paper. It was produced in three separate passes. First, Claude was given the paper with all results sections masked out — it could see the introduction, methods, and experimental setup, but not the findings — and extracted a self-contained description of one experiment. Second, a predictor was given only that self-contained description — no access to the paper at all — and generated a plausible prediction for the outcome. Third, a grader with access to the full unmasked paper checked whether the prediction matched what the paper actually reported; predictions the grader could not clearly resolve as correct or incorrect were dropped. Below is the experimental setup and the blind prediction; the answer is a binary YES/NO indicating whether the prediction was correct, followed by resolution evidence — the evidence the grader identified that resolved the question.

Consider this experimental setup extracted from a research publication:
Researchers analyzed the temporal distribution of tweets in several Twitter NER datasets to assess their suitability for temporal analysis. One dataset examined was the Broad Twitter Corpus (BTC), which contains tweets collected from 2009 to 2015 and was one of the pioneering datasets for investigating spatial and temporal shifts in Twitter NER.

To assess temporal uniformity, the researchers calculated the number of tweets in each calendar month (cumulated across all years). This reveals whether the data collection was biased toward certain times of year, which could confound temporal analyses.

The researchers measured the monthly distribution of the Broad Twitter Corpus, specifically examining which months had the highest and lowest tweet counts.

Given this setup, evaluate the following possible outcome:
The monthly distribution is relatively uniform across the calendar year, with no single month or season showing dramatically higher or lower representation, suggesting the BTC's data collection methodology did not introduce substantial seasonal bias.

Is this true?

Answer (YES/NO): NO